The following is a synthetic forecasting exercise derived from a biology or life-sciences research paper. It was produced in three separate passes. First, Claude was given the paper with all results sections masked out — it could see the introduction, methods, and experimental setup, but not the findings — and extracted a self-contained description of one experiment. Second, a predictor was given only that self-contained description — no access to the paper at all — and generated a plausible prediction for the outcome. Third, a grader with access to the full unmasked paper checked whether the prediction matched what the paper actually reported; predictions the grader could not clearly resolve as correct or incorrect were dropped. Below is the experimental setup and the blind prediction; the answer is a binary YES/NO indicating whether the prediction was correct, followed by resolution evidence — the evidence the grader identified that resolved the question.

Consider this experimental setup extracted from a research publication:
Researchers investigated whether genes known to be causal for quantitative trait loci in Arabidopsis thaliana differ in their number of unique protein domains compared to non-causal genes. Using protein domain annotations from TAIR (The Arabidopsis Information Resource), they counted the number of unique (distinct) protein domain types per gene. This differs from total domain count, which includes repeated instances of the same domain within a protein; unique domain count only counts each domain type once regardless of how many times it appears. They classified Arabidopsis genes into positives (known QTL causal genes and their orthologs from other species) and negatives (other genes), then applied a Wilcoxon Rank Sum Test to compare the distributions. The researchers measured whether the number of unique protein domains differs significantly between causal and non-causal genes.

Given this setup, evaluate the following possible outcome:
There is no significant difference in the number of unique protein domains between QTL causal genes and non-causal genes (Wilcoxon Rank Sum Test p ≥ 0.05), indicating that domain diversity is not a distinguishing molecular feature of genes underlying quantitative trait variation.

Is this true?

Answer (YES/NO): NO